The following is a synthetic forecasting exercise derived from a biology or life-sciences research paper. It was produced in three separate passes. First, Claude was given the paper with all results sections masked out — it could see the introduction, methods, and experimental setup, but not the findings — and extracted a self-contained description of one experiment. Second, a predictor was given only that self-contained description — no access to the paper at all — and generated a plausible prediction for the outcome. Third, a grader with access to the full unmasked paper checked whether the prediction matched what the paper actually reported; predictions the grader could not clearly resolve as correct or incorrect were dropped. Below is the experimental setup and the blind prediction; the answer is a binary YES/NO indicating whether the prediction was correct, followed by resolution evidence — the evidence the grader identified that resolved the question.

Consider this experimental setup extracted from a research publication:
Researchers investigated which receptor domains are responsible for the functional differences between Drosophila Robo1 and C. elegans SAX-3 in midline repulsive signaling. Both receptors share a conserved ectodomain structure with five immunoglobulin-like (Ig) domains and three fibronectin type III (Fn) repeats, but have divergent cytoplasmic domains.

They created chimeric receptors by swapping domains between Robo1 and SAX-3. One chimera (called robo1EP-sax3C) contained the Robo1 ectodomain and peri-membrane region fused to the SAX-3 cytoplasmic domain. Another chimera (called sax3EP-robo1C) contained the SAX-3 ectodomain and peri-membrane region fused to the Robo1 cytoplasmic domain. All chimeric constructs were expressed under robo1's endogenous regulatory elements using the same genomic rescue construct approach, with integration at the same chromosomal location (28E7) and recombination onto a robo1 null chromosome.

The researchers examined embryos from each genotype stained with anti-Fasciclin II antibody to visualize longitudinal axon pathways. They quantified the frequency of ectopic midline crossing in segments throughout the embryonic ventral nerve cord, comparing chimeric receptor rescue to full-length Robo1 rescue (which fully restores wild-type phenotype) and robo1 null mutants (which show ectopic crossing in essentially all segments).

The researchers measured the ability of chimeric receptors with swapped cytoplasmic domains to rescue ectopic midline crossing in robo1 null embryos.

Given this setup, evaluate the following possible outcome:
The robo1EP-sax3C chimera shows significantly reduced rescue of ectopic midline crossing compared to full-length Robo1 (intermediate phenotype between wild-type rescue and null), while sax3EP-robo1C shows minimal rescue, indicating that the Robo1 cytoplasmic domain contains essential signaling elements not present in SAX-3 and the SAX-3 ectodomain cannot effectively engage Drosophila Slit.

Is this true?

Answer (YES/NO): NO